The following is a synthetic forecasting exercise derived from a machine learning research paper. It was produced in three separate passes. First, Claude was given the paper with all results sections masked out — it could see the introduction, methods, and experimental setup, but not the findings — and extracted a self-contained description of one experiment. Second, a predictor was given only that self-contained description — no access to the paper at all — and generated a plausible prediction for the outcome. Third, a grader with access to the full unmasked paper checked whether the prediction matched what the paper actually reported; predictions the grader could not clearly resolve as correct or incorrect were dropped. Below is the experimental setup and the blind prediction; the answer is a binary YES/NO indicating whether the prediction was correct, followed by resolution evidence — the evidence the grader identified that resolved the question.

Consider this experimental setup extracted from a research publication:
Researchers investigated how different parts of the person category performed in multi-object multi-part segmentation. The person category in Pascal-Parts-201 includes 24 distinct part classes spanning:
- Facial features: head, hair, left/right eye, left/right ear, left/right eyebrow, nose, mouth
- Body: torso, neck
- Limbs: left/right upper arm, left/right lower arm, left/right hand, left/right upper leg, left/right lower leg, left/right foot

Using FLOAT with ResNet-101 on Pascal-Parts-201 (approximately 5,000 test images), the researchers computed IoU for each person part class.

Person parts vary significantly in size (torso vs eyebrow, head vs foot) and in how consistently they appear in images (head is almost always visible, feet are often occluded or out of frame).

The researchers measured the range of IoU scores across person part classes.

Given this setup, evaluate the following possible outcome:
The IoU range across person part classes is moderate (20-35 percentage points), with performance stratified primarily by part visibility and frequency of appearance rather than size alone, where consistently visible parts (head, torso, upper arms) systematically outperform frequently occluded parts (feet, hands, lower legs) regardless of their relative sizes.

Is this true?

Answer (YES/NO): NO